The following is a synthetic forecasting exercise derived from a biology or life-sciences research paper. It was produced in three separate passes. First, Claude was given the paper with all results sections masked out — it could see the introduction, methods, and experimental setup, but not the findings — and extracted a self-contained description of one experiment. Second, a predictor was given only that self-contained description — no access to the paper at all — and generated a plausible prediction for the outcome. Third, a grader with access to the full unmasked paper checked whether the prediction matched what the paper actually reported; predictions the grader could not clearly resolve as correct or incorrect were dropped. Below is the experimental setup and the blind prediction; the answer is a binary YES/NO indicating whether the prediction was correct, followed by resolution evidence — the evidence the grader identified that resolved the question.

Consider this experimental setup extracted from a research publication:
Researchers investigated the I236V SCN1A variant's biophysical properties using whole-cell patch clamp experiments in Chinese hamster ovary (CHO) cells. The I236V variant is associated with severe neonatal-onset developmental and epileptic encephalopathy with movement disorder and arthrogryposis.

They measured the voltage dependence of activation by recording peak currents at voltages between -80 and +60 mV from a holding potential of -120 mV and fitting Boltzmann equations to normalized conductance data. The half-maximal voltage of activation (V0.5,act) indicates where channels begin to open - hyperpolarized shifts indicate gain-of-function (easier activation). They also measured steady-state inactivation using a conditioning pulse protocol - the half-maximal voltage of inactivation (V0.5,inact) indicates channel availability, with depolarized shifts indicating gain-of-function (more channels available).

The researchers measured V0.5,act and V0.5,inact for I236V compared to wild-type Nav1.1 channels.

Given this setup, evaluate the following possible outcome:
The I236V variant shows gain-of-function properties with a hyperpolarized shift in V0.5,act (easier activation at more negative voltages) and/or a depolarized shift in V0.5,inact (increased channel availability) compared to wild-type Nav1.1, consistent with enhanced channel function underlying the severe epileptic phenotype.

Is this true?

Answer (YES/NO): NO